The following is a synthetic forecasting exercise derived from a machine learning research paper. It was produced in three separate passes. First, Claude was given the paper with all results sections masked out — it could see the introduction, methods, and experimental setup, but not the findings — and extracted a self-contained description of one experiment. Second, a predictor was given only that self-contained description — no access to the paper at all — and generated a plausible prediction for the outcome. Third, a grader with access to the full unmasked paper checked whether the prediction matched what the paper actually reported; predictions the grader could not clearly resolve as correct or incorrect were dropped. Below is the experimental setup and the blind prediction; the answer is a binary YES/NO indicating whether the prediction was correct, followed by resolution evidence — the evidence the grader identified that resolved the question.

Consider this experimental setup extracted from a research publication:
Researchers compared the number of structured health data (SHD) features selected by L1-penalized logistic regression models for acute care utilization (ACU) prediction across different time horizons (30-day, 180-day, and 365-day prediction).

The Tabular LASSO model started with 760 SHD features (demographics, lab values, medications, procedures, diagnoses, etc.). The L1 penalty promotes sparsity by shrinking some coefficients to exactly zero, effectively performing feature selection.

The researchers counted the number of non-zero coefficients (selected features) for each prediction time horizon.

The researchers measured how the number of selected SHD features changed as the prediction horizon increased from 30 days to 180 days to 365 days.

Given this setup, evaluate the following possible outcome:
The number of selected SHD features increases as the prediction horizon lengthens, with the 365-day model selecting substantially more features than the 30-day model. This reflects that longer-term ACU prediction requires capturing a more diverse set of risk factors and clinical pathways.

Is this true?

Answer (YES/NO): YES